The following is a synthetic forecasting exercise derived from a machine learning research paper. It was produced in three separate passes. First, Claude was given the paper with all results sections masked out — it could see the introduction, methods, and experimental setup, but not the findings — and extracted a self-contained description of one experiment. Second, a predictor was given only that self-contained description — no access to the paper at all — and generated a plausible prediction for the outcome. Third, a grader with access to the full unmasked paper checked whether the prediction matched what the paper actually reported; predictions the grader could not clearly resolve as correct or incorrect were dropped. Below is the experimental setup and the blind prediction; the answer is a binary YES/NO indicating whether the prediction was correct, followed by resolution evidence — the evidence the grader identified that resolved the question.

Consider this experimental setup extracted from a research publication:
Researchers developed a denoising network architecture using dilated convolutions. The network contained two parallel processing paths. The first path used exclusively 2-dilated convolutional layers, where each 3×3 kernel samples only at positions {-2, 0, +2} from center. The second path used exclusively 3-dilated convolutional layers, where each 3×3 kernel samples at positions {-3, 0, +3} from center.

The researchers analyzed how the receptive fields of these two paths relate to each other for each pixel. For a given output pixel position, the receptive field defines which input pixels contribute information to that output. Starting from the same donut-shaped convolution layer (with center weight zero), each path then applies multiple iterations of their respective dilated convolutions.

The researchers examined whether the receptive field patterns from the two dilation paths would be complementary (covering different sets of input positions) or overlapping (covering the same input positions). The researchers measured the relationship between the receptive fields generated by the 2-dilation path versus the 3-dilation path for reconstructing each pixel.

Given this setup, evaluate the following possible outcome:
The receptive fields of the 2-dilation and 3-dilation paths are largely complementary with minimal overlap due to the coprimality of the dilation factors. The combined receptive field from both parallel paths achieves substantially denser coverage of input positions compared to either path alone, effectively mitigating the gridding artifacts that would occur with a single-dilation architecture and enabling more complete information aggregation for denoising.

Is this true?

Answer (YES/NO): YES